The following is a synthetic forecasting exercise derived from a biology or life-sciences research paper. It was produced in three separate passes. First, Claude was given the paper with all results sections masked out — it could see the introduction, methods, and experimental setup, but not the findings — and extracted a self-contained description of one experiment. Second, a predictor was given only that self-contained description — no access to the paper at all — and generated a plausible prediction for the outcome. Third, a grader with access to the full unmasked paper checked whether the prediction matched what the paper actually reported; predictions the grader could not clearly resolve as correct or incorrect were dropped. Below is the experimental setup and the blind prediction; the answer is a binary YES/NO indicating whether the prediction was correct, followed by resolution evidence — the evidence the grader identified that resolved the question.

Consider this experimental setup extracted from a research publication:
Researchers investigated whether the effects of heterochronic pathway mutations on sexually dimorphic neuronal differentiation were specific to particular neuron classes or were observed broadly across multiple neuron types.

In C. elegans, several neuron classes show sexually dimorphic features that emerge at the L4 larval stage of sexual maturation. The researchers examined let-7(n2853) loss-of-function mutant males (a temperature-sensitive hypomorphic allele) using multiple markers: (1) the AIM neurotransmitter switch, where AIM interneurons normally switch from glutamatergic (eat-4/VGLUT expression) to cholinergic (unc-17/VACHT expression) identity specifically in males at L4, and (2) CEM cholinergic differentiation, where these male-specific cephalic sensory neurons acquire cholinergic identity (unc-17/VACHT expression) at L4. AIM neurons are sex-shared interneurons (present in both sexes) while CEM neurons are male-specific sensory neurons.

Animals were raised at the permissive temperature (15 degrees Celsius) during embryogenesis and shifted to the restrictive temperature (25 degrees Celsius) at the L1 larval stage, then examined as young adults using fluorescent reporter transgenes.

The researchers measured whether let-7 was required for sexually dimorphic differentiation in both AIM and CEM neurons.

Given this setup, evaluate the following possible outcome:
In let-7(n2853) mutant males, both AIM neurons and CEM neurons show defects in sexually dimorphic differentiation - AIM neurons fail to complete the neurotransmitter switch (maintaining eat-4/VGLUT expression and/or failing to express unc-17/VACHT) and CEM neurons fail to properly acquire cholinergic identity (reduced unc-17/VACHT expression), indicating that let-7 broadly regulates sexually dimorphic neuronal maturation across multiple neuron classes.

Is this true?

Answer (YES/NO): YES